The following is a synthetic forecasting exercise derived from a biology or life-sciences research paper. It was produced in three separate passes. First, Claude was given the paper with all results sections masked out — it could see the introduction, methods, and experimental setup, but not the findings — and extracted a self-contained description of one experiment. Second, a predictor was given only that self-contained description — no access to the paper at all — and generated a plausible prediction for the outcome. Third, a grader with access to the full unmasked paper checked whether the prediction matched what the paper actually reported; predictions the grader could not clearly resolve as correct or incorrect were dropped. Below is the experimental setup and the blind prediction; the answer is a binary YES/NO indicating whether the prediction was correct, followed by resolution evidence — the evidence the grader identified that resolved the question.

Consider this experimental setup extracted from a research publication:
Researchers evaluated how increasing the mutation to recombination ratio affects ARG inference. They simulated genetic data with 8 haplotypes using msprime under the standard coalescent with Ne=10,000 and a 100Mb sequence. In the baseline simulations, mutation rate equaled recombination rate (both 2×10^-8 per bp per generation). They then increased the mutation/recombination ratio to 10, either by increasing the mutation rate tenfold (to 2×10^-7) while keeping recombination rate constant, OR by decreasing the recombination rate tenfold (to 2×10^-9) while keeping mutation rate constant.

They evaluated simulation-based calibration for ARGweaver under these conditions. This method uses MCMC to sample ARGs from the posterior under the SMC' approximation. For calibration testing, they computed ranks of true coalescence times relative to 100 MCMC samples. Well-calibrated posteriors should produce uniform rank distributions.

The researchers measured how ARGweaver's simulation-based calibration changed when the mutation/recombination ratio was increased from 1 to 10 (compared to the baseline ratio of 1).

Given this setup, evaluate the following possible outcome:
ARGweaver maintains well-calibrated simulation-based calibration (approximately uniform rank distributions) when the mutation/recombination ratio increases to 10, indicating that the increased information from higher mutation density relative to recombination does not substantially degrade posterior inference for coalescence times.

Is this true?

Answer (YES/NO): NO